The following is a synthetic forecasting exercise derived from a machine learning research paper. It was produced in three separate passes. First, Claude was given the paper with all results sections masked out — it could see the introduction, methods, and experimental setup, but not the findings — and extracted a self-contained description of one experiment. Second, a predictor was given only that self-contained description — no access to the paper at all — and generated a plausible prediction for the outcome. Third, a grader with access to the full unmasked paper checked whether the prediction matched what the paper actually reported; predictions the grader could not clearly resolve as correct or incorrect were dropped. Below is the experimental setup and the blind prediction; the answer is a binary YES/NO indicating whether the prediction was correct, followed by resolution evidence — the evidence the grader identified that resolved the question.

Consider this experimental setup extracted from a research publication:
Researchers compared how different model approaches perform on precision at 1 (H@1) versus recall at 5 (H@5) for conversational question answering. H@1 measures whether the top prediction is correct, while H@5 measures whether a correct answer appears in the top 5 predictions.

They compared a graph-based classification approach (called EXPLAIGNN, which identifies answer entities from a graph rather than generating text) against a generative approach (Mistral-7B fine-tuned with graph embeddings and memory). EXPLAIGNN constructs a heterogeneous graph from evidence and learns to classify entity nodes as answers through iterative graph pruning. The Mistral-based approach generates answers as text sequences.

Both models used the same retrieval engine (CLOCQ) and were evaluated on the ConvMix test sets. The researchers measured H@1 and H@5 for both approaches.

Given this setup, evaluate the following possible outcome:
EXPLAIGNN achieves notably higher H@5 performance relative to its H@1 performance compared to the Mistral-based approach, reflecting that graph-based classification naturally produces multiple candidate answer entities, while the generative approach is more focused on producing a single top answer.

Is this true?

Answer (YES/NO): YES